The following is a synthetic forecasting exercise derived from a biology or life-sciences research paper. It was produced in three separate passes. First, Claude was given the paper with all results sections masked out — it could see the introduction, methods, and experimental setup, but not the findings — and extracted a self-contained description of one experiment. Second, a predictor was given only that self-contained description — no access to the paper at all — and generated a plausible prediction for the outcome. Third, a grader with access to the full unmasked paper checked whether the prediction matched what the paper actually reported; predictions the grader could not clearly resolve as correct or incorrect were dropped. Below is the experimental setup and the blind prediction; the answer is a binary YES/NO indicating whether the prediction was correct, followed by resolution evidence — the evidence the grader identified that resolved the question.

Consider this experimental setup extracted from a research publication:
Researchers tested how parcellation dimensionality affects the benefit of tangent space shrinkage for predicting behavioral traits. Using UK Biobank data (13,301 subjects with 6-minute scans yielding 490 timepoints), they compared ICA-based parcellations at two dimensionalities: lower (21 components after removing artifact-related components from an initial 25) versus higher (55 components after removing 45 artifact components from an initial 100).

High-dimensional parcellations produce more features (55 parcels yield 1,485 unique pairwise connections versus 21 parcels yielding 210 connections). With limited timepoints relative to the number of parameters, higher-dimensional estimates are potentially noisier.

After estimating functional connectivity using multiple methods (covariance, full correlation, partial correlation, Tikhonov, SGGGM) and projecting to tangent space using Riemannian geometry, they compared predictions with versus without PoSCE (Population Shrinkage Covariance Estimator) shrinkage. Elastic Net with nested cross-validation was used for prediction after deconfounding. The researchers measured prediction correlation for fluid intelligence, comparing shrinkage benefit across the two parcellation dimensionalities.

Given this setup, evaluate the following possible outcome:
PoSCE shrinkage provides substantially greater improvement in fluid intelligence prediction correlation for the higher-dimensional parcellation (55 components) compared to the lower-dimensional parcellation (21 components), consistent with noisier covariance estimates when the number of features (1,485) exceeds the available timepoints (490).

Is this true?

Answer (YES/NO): NO